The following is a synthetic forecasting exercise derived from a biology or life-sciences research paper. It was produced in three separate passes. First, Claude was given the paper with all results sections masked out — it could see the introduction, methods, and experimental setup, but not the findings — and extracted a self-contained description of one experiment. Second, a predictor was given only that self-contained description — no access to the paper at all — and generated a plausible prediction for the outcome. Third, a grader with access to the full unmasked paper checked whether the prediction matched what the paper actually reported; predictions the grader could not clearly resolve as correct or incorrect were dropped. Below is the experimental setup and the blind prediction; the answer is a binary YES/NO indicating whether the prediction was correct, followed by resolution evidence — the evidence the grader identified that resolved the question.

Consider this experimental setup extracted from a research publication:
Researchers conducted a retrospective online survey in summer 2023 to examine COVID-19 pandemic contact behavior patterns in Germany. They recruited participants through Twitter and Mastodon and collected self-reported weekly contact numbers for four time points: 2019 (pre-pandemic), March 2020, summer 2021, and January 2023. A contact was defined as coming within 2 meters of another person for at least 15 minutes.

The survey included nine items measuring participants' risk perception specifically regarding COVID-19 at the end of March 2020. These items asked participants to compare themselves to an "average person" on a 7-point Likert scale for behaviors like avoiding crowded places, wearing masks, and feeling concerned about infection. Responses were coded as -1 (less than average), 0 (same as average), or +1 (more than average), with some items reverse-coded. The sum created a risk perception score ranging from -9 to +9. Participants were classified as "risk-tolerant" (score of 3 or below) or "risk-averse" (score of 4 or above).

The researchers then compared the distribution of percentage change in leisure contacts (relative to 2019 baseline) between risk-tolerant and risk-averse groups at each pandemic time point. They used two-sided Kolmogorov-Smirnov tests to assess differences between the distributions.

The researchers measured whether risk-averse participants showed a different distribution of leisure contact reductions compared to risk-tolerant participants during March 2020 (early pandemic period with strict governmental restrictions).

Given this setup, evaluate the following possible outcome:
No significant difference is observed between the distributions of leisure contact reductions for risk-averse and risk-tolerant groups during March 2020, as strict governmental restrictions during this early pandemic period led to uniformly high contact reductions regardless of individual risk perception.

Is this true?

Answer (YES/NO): NO